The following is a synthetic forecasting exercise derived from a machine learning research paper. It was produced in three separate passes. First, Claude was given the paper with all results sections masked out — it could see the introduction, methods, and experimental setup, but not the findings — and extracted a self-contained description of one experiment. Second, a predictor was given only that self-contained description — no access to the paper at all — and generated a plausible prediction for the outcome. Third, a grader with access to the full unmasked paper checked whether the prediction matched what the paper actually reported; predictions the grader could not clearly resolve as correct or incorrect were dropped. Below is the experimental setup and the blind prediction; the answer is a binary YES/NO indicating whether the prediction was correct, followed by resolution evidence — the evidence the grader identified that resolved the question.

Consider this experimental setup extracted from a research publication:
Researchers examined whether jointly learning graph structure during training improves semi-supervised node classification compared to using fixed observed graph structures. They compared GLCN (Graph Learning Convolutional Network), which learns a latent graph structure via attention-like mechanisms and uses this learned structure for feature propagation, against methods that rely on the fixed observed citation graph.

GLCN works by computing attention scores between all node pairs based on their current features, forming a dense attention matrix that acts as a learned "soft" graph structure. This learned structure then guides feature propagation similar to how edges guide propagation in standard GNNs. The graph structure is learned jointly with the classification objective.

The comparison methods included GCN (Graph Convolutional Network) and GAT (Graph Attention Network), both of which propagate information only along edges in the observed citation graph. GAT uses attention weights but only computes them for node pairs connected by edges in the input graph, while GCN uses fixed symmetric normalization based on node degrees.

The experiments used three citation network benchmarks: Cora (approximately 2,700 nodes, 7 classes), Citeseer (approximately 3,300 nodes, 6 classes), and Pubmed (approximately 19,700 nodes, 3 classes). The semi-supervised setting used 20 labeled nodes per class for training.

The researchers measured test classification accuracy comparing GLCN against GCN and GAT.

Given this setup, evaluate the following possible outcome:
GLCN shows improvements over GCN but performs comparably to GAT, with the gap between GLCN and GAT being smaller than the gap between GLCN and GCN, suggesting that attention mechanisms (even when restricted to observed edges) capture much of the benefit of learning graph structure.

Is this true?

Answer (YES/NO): NO